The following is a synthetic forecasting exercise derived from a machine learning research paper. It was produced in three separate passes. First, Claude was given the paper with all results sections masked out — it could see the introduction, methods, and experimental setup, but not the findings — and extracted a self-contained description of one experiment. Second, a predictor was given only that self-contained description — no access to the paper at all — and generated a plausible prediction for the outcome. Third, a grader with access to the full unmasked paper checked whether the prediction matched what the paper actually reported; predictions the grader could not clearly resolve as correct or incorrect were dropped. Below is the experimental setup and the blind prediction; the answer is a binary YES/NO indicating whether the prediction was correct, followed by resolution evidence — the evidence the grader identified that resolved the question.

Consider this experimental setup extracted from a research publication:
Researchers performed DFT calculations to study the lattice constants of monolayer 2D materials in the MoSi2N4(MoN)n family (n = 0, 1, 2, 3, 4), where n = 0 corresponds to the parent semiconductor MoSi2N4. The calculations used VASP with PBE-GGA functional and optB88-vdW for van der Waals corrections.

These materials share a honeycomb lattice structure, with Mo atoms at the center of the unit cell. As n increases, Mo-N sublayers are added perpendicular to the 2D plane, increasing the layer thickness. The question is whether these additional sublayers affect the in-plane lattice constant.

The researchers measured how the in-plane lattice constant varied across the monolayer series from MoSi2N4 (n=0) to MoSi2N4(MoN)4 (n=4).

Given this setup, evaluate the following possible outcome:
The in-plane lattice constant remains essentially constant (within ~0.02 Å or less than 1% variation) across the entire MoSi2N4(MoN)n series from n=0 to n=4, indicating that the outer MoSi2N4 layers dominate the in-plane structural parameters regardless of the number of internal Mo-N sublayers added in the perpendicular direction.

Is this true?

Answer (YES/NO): NO